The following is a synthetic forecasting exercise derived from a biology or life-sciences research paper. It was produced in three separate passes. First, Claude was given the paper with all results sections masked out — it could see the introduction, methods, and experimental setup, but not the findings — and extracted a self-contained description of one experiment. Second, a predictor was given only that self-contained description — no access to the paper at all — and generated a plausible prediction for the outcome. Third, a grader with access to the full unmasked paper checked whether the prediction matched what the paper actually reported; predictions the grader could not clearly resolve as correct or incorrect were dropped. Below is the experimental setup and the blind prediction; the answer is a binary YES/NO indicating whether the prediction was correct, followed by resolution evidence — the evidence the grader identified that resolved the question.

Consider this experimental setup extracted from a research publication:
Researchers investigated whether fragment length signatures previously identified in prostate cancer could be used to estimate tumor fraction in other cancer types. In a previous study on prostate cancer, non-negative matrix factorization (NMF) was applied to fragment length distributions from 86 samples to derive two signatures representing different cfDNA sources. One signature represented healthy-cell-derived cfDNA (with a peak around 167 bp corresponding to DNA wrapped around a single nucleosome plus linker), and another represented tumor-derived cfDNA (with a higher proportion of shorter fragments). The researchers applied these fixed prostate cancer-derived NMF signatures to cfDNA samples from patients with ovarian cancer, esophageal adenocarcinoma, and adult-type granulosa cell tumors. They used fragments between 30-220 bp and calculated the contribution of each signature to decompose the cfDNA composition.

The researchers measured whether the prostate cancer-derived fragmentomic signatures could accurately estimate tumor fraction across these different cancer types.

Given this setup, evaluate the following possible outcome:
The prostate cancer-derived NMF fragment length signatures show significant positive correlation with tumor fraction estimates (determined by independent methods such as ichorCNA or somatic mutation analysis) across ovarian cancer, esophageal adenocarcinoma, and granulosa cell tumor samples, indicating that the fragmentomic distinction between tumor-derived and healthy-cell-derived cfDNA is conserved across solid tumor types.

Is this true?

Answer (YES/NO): NO